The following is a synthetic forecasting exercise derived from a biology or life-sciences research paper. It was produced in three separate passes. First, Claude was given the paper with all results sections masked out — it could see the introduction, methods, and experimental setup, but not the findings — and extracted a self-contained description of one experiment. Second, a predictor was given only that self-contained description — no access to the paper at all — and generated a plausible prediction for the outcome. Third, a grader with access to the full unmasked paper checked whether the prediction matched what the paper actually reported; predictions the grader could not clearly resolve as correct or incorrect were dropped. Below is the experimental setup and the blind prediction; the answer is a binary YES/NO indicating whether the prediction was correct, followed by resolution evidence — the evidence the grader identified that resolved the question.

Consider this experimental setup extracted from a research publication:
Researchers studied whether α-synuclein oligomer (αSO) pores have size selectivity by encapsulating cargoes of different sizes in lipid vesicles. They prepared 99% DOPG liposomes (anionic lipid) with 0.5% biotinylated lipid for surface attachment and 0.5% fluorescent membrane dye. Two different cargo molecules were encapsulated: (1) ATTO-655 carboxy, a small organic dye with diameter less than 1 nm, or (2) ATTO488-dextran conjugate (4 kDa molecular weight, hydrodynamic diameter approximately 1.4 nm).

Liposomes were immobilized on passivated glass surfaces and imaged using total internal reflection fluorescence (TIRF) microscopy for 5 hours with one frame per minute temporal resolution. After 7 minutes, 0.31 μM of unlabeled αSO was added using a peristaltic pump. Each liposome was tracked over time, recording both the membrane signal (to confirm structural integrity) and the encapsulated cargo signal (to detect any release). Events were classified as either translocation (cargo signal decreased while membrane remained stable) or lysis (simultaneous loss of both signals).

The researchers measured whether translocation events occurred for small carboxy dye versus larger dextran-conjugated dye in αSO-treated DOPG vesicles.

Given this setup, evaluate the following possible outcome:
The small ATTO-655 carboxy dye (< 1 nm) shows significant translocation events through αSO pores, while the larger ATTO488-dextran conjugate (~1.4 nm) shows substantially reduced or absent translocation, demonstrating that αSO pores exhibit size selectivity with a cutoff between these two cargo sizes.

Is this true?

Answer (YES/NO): YES